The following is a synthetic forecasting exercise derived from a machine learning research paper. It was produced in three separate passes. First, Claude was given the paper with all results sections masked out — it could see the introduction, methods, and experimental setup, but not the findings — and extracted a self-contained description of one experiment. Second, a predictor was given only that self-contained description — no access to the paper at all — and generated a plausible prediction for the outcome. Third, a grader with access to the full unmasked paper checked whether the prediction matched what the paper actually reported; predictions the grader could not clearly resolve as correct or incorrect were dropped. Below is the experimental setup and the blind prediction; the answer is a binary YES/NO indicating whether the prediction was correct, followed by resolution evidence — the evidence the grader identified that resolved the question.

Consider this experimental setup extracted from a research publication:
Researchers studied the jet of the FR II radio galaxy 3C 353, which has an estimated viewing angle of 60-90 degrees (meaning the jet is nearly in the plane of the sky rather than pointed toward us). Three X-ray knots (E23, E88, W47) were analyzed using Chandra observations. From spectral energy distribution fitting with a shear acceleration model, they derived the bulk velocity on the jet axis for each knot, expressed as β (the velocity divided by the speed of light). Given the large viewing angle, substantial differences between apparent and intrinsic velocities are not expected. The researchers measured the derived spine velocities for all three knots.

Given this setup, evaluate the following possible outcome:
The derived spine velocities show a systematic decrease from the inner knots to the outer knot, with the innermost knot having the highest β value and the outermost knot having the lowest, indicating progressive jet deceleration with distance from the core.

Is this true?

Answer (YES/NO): NO